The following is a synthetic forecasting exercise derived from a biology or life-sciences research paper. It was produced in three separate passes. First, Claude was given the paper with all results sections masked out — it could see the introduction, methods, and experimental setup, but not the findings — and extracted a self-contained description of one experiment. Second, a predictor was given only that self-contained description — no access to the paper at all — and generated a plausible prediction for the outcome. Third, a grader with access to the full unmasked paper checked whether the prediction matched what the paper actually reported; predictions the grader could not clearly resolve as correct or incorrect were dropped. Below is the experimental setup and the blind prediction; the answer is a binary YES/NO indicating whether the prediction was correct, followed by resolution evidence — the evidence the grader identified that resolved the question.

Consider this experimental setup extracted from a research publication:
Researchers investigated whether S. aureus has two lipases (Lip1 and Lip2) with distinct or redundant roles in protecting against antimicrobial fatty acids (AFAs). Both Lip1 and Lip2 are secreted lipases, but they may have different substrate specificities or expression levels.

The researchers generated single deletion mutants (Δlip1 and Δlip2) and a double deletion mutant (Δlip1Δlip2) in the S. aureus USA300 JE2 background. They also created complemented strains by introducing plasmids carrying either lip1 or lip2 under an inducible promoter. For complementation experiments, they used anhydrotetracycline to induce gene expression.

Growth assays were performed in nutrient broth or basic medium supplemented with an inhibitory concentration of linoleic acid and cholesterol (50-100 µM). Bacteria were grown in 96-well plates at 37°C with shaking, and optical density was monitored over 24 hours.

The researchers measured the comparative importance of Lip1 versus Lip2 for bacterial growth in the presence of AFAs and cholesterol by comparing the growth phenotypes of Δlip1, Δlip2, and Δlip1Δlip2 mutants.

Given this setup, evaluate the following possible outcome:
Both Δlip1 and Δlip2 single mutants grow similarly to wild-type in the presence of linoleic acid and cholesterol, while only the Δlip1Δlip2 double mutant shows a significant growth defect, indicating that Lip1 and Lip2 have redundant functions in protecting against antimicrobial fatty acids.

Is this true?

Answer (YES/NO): NO